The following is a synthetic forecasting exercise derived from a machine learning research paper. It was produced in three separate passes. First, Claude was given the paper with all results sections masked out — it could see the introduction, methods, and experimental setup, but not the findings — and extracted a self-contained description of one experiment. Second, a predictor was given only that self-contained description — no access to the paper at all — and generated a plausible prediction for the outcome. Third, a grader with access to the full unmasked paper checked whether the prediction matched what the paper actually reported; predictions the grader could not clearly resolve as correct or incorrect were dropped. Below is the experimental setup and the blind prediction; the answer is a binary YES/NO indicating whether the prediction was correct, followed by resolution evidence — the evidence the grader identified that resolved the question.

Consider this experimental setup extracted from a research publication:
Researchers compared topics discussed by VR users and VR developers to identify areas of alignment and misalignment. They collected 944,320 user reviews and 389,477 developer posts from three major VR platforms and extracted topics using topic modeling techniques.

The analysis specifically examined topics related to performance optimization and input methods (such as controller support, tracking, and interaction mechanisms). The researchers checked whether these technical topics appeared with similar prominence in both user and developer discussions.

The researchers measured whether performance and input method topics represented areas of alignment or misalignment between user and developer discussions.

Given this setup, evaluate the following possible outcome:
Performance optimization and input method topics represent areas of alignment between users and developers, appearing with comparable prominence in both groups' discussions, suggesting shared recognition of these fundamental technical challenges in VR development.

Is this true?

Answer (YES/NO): YES